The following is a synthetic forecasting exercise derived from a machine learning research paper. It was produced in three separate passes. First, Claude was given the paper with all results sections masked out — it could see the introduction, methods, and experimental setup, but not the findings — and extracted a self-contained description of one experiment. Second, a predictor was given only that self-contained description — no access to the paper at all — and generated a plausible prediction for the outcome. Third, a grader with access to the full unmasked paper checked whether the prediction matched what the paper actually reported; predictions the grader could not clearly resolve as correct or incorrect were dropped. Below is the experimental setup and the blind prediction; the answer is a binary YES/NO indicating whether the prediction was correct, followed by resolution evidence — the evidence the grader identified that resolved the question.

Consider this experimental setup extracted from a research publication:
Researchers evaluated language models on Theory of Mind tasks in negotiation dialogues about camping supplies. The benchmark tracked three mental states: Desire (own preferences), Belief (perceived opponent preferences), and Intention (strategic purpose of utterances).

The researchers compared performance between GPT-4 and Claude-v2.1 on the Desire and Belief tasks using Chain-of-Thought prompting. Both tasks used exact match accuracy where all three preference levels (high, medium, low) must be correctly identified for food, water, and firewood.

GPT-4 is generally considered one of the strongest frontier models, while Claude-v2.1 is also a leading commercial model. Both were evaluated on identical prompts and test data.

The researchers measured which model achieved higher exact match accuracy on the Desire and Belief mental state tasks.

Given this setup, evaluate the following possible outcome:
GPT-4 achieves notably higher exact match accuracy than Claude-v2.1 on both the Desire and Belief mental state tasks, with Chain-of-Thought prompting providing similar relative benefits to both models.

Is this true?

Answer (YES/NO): NO